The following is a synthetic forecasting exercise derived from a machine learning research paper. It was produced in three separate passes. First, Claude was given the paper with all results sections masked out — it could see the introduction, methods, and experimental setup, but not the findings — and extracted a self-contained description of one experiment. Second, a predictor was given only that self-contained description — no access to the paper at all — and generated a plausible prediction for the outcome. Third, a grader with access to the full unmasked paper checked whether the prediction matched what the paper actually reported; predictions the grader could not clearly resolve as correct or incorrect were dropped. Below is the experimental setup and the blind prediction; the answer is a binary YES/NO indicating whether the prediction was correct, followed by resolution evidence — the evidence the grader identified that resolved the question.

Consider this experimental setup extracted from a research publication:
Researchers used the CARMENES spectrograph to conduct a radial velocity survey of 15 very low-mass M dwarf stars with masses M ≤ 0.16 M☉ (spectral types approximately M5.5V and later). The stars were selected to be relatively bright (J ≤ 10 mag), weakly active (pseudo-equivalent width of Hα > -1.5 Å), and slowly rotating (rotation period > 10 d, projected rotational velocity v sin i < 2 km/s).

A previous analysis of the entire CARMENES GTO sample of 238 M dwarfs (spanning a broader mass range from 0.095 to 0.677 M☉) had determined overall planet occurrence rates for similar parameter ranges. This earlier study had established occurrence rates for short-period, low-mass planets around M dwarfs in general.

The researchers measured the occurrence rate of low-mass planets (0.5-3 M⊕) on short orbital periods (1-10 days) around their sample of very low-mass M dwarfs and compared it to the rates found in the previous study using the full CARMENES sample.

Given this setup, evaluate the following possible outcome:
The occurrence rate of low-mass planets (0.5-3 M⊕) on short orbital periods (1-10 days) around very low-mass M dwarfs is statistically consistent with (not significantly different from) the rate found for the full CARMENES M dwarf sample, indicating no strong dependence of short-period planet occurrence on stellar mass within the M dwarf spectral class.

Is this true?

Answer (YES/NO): NO